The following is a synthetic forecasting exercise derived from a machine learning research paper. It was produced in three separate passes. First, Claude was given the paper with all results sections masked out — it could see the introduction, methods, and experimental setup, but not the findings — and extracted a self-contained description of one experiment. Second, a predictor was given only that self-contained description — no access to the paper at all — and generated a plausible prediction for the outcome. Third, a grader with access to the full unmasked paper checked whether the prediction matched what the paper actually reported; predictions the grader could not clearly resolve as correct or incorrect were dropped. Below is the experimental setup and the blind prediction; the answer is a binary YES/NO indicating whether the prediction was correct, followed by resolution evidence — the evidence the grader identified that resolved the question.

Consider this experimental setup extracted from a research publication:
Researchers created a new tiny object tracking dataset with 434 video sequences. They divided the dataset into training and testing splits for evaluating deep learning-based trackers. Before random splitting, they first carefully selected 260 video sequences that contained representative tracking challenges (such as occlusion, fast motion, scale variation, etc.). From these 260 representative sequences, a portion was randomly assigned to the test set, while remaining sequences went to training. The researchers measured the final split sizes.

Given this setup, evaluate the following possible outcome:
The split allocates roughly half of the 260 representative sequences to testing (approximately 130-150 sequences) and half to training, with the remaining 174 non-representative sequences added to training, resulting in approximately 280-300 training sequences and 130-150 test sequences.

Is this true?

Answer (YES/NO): NO